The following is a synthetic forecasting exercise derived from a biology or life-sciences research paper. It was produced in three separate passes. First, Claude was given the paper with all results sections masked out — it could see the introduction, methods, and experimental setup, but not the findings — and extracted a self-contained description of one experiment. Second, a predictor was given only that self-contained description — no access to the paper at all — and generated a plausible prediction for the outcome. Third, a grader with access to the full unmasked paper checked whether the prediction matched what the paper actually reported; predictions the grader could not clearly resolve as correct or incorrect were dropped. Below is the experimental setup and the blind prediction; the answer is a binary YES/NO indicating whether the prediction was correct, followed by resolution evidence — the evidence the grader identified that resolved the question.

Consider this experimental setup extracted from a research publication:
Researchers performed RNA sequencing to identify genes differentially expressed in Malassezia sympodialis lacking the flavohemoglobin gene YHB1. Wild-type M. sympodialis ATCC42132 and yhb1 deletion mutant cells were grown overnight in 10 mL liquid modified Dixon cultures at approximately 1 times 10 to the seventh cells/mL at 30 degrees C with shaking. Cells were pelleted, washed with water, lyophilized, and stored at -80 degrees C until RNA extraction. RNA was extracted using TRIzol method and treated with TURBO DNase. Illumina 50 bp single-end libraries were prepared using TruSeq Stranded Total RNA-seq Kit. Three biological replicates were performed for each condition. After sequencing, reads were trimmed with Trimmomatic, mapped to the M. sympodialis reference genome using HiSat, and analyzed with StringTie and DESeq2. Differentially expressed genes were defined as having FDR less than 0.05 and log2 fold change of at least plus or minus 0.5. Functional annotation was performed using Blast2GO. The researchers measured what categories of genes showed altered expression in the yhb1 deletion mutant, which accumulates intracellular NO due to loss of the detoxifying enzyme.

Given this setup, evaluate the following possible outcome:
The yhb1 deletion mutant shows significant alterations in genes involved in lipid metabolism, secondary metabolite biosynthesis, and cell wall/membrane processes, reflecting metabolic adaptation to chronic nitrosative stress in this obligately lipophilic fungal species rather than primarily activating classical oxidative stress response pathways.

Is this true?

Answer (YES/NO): NO